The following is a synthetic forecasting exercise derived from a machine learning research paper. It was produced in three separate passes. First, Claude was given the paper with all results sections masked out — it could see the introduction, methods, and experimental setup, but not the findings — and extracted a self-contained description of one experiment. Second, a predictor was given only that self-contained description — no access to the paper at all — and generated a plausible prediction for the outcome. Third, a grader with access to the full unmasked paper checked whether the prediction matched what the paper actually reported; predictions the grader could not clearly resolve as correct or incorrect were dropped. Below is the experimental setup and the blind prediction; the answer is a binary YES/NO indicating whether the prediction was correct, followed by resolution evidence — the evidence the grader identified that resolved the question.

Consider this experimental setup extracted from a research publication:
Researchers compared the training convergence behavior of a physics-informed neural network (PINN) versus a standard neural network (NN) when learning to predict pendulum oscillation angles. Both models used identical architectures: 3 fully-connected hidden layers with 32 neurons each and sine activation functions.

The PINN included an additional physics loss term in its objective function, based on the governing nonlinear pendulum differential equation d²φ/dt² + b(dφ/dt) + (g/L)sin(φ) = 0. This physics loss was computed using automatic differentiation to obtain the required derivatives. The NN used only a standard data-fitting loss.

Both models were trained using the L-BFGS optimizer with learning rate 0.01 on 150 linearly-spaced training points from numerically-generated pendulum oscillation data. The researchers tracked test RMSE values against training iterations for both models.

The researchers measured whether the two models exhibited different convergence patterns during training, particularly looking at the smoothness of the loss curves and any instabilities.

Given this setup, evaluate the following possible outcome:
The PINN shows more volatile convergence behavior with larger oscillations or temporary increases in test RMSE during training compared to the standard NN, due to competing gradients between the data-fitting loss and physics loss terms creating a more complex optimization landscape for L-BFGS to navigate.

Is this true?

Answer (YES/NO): YES